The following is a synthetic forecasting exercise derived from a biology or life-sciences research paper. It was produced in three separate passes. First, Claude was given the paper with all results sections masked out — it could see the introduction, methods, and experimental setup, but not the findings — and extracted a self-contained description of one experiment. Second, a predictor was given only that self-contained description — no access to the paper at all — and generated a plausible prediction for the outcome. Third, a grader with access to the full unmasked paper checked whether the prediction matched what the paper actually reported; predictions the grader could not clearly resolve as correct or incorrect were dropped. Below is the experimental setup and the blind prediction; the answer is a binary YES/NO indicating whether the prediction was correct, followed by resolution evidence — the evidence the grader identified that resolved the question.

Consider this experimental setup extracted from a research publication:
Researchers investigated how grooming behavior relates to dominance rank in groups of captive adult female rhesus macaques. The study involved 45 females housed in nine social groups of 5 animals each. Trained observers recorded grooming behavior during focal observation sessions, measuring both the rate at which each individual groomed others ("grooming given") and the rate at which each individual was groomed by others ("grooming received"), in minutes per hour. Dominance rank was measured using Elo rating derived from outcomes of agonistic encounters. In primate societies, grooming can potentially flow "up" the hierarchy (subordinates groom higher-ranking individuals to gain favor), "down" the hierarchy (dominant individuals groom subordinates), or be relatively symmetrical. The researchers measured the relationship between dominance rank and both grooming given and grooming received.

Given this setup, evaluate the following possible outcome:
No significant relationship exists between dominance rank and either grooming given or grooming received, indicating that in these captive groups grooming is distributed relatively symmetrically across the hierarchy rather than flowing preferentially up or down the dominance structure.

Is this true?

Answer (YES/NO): NO